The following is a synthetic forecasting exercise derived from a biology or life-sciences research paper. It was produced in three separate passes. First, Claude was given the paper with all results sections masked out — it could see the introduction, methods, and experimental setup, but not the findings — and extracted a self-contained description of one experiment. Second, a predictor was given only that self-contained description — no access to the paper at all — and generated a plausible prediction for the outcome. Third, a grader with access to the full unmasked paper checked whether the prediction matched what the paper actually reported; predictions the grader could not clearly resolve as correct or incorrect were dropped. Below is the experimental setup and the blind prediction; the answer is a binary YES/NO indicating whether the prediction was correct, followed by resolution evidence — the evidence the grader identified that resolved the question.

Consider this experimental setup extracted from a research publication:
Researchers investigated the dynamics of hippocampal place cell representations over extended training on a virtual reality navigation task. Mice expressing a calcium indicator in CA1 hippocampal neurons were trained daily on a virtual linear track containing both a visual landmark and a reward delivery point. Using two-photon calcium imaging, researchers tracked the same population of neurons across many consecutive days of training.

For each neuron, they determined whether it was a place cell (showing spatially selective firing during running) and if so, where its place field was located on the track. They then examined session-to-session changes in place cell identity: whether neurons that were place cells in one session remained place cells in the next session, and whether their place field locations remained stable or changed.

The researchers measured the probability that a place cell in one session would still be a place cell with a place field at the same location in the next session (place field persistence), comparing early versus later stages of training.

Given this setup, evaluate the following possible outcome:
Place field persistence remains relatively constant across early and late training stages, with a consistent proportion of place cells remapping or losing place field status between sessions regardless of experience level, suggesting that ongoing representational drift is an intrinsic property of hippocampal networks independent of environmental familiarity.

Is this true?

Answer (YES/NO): NO